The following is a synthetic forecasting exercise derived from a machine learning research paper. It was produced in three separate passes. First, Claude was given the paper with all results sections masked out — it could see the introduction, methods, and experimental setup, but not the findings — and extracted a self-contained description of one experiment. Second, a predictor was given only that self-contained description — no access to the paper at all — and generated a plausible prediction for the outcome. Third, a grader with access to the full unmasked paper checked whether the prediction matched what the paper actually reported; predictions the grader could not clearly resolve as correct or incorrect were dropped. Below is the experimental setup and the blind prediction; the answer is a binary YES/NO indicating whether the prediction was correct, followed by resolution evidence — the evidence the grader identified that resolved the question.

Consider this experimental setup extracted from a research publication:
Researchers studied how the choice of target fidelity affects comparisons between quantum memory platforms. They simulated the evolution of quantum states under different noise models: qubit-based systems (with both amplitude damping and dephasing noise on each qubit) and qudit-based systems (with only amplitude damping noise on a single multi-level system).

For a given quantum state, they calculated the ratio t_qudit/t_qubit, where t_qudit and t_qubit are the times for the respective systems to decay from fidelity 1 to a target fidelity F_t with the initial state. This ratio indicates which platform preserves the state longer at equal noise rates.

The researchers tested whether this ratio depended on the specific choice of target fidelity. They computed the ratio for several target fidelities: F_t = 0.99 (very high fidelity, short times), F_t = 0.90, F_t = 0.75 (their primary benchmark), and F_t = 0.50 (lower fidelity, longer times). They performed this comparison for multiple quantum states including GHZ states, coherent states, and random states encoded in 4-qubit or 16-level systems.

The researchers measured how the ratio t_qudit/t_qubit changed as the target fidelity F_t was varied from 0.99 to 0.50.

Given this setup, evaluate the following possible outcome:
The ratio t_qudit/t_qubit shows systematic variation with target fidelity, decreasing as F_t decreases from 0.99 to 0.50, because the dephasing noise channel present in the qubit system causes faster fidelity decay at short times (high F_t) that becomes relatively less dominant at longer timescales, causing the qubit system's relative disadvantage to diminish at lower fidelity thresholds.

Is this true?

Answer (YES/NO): NO